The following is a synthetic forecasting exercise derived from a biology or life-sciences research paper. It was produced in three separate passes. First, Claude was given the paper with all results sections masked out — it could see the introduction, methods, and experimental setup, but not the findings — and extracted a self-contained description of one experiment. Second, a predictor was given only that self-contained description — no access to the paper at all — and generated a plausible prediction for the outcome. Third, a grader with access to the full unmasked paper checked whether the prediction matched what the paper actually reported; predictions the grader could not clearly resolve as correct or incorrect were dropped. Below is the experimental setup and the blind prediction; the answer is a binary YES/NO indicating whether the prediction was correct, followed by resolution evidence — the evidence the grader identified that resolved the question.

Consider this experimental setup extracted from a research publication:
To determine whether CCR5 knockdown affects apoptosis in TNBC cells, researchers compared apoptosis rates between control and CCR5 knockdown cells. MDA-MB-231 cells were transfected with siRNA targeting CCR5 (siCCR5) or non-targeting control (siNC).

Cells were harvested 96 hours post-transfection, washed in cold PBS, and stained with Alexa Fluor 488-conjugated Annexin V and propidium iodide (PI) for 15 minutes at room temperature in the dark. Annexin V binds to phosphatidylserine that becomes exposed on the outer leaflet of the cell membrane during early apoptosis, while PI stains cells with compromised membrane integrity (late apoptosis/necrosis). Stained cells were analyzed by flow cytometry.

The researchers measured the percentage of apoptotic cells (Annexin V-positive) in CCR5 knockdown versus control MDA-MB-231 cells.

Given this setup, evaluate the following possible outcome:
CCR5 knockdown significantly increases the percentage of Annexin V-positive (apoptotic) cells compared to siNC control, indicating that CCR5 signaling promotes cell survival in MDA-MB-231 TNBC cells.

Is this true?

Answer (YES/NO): YES